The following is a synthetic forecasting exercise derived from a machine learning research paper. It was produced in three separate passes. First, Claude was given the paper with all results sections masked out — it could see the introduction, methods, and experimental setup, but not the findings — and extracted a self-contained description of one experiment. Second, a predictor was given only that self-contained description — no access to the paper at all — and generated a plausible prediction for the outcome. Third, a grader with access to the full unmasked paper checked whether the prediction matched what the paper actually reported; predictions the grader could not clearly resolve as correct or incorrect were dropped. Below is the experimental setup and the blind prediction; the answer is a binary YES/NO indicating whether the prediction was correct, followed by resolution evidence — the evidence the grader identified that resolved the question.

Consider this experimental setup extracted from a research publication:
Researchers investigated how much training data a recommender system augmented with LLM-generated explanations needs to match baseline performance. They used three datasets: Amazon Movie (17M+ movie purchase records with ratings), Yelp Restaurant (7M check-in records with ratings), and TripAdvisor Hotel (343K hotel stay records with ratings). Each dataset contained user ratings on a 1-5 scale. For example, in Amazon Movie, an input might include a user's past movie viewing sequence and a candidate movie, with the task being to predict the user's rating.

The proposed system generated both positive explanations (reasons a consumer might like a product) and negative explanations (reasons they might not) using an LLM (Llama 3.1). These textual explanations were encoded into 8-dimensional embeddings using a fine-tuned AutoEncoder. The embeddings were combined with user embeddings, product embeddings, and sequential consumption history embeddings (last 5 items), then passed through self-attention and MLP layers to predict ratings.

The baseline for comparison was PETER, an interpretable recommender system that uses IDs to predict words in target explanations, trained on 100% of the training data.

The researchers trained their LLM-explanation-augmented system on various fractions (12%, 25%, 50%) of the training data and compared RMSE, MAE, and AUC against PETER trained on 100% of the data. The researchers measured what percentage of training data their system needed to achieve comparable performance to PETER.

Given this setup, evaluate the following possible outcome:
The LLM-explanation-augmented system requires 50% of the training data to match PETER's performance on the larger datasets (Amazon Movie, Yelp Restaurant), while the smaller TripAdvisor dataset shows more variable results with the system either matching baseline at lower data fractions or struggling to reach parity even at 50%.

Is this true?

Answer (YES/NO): NO